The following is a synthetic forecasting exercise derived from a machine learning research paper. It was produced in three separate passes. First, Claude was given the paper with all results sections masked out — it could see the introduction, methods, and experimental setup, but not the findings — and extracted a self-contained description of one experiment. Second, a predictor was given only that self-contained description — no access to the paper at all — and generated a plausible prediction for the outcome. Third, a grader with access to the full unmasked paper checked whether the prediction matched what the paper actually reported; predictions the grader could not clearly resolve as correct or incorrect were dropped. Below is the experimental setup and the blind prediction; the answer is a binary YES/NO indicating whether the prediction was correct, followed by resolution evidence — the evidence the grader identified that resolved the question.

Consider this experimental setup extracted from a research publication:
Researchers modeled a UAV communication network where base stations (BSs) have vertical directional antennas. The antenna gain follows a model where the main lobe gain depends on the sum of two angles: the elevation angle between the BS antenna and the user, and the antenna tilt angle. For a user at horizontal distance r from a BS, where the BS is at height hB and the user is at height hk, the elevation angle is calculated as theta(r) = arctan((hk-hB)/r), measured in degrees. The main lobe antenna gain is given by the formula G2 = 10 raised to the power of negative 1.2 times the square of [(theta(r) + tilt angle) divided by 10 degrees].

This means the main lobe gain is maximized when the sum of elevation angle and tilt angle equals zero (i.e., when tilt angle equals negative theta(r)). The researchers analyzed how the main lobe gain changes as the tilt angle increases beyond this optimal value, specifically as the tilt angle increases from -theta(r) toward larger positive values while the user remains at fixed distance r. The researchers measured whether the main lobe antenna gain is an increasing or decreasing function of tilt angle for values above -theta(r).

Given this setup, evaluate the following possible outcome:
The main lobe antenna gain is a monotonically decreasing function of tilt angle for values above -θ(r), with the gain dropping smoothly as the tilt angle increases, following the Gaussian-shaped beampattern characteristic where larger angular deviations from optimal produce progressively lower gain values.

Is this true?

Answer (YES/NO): YES